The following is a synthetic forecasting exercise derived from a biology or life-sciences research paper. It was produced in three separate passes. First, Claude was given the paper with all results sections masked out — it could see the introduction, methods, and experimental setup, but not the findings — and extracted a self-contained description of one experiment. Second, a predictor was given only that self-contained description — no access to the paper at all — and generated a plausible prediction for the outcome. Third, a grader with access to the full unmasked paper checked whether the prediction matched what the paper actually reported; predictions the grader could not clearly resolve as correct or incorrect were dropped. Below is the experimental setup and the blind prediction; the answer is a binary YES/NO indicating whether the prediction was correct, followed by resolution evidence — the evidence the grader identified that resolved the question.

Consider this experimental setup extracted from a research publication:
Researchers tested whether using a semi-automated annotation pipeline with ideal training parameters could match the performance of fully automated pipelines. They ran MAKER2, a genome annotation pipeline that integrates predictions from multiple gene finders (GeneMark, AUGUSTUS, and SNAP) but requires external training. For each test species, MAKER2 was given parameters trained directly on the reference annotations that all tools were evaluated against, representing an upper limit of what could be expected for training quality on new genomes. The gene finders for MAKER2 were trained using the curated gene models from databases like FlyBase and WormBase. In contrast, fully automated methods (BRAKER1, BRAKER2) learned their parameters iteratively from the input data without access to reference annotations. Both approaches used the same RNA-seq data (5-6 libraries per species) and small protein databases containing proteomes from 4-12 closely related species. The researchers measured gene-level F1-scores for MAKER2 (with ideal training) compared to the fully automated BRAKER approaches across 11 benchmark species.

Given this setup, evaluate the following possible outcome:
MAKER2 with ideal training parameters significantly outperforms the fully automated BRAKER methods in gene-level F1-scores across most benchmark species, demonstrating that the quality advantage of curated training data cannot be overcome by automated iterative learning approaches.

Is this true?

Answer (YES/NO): NO